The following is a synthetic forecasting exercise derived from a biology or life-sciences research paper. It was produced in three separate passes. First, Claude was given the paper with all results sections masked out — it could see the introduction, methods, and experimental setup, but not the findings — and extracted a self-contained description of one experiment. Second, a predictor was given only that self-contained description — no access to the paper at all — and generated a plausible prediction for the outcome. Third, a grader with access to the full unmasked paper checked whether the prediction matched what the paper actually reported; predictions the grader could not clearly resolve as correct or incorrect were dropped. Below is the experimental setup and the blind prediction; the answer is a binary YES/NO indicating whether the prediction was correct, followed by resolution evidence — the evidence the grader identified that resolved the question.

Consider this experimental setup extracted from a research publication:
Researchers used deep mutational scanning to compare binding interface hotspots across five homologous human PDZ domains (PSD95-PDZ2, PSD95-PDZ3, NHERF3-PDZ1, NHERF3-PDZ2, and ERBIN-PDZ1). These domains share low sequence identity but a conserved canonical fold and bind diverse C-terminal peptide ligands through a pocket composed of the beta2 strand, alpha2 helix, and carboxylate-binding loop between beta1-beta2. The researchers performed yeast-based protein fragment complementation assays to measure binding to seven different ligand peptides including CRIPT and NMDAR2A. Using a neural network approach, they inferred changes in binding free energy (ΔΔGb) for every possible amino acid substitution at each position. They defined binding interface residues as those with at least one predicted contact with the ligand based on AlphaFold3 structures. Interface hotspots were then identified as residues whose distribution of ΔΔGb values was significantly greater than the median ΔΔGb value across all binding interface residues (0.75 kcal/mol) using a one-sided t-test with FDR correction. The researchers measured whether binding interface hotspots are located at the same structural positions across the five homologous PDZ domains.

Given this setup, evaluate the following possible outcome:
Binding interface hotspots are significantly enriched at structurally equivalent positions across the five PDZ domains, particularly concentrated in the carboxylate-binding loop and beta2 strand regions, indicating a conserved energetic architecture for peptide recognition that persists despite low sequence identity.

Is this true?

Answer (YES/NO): YES